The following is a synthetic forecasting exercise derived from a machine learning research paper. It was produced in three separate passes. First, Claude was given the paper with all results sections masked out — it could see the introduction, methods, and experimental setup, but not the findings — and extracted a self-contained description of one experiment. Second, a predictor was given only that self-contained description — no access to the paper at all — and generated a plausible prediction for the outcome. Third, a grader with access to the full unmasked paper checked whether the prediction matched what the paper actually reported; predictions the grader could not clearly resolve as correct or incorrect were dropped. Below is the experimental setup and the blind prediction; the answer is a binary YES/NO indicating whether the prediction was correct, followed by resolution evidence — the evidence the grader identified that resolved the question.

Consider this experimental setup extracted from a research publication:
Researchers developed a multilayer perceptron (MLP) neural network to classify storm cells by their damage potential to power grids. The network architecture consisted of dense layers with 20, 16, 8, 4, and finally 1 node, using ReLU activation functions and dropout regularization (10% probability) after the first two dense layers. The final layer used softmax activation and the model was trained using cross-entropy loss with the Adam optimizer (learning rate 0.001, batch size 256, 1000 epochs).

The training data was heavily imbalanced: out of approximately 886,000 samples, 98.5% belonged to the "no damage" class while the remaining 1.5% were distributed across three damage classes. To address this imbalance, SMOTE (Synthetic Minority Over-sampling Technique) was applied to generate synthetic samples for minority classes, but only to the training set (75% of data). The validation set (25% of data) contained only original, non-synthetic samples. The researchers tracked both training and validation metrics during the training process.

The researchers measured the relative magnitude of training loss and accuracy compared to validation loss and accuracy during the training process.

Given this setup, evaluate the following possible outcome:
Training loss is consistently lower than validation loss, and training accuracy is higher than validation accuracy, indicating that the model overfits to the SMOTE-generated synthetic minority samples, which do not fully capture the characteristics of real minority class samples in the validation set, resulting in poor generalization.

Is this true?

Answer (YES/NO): NO